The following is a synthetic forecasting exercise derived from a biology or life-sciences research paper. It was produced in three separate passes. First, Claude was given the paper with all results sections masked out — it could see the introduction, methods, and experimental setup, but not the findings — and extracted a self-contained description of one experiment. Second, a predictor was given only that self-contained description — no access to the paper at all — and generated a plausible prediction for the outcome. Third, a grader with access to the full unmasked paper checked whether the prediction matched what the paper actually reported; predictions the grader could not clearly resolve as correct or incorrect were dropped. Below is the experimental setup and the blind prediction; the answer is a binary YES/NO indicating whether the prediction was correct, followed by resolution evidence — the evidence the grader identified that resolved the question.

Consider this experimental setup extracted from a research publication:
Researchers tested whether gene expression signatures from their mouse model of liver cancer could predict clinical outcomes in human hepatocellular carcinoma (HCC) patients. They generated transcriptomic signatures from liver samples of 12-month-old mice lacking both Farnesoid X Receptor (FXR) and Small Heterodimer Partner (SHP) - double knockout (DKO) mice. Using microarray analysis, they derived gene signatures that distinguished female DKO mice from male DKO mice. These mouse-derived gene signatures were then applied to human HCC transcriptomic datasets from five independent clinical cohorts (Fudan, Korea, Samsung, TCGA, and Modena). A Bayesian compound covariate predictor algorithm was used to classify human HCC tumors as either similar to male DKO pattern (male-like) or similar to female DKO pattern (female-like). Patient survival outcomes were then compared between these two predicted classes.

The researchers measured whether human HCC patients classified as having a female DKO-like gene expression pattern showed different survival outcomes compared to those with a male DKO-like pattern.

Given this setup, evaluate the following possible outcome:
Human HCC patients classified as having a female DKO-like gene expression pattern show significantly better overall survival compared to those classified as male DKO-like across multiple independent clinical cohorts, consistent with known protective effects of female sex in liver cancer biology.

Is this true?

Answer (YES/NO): NO